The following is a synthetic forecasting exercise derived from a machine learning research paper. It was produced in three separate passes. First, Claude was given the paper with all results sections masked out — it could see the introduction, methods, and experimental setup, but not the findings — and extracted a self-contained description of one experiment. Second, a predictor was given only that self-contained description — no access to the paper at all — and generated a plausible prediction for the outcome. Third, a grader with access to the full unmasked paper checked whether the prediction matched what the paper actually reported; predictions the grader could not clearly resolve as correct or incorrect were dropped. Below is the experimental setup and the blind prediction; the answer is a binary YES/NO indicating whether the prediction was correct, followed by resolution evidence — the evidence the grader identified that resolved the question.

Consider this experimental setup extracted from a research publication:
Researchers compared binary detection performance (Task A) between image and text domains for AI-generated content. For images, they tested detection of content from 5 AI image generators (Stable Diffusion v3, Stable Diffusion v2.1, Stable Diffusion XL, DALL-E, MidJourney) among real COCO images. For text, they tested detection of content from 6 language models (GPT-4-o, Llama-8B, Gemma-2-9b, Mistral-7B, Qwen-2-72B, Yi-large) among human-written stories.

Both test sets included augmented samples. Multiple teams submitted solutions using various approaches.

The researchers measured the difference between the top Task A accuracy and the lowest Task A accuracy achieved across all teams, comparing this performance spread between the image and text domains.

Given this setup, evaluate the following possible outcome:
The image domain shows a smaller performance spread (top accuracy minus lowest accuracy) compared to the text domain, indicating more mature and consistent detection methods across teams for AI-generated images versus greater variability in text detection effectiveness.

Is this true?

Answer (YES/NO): YES